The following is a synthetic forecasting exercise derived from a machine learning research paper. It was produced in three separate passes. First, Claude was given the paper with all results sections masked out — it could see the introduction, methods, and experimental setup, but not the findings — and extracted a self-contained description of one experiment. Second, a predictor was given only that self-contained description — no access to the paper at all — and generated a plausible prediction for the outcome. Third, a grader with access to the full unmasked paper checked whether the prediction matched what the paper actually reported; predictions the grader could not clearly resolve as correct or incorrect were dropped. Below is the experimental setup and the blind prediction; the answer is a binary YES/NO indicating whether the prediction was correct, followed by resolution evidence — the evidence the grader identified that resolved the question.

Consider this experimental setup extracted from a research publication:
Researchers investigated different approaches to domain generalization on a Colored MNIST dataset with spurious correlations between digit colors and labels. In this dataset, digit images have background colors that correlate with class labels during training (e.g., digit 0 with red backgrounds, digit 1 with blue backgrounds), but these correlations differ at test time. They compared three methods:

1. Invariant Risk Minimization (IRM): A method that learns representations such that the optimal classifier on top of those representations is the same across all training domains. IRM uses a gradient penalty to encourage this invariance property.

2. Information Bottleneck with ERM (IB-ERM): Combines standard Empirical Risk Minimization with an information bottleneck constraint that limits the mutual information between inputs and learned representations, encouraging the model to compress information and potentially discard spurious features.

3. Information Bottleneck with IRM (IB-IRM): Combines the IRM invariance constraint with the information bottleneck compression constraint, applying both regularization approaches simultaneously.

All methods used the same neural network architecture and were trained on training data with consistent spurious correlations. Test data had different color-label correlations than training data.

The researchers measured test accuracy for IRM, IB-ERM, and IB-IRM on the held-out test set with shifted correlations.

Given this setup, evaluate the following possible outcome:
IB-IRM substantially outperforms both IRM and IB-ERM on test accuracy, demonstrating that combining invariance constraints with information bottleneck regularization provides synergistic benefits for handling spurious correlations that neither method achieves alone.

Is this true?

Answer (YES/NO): YES